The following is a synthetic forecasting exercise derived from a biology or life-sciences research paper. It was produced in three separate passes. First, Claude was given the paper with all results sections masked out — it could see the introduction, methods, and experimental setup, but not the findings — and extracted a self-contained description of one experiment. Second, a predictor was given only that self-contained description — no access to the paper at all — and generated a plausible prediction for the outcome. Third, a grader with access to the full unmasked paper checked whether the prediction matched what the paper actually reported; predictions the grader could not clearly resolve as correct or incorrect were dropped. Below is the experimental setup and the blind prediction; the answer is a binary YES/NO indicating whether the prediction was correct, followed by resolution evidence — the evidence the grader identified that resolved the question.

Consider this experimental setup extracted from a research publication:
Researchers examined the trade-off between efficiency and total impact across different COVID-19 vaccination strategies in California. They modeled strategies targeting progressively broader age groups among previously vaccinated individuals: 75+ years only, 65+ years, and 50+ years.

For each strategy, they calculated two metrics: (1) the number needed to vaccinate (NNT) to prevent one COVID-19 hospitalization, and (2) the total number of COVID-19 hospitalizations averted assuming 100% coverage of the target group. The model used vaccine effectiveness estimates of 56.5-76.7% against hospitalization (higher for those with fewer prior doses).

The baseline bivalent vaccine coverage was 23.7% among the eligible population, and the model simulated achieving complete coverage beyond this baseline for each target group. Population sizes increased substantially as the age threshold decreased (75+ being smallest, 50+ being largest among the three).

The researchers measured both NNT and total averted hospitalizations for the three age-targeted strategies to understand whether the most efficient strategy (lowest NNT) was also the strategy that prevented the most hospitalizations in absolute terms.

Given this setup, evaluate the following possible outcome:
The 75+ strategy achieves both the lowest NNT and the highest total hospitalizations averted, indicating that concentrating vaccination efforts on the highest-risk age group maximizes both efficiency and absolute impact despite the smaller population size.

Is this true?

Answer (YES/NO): NO